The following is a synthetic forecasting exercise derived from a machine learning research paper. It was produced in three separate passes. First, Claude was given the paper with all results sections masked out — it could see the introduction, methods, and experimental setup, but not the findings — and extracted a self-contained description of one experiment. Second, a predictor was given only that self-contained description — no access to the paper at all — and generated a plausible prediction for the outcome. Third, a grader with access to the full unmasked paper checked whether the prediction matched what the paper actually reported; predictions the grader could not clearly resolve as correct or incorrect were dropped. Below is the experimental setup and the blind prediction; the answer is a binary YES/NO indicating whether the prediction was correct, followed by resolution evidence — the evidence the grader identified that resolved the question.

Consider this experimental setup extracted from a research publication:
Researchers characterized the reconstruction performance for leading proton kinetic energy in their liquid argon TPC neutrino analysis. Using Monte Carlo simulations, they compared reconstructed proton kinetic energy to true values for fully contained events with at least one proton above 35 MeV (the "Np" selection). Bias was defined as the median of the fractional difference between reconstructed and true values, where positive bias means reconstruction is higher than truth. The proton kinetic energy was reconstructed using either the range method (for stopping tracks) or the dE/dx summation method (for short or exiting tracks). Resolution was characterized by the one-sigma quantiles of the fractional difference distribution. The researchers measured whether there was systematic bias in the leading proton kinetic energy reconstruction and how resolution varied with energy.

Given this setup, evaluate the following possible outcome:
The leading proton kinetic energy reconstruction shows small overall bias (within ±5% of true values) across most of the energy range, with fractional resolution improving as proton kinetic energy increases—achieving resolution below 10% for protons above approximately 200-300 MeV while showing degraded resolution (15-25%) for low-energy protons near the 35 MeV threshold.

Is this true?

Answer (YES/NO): NO